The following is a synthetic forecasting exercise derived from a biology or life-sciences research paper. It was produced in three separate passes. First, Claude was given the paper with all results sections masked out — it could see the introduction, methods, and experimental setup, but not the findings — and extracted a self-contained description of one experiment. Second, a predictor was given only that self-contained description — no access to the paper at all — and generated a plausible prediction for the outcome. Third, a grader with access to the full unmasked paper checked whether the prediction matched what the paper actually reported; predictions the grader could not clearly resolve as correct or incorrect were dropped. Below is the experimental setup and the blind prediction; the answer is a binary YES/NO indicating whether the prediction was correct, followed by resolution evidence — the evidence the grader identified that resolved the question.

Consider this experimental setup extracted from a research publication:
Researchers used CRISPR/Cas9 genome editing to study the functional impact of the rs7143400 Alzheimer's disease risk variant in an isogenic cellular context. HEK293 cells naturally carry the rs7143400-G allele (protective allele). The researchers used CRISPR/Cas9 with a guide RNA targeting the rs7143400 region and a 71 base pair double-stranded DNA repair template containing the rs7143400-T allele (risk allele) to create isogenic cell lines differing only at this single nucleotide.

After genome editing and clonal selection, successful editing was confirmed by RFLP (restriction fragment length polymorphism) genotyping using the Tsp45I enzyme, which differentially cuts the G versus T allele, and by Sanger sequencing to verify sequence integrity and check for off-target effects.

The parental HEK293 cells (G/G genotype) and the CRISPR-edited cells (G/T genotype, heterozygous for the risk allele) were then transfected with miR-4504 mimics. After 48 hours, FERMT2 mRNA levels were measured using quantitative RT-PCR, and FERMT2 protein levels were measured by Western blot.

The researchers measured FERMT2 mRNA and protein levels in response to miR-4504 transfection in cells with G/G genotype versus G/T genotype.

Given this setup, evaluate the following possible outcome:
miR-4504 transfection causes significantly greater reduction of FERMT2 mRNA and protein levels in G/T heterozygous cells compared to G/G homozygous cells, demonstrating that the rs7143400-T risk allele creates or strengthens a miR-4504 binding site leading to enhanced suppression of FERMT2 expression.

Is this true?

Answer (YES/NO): YES